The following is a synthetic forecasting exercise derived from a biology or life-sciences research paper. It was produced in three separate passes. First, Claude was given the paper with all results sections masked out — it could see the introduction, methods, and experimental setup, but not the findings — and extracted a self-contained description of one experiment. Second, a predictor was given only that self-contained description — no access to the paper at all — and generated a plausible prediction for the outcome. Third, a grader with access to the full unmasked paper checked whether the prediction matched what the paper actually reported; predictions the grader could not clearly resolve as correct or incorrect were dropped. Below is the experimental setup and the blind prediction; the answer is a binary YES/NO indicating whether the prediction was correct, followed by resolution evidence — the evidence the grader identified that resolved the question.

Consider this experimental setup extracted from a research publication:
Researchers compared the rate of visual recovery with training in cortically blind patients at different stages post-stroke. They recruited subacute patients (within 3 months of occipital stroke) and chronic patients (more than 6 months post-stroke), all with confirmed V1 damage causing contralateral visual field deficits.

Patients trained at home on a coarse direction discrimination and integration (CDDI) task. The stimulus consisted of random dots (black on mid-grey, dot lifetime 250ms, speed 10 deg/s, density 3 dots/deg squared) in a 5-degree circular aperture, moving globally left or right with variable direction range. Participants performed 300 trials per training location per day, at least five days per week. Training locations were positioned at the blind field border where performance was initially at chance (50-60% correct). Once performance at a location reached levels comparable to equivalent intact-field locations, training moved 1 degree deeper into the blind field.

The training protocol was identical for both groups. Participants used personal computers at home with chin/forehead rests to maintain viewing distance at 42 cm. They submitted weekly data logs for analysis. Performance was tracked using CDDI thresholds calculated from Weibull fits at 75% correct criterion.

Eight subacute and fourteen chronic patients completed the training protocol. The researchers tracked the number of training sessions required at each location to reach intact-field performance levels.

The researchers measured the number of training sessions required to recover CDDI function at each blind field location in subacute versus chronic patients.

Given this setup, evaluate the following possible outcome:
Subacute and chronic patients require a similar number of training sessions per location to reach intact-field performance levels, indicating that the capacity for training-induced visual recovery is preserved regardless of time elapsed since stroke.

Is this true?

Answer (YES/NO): NO